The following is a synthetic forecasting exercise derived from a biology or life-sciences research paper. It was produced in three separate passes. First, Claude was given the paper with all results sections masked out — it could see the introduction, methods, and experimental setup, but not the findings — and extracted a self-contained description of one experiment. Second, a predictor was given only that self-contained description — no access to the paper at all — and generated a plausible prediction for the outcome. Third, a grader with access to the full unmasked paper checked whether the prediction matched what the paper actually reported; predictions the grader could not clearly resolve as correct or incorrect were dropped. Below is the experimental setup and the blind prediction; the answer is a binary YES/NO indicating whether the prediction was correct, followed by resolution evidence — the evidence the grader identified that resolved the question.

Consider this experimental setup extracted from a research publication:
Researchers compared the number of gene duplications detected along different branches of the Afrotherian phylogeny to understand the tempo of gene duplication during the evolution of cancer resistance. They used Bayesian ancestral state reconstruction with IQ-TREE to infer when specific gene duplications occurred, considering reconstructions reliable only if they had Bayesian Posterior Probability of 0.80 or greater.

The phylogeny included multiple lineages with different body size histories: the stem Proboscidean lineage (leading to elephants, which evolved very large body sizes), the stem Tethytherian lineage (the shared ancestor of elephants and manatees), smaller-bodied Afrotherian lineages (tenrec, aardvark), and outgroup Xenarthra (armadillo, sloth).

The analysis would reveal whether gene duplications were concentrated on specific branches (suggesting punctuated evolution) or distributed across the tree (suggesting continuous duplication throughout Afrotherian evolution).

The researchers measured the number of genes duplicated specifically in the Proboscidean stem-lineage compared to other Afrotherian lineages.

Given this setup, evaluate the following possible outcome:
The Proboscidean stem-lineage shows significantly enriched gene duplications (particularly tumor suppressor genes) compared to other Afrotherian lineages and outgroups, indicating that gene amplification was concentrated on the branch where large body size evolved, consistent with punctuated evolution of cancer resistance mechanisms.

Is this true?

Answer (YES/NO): NO